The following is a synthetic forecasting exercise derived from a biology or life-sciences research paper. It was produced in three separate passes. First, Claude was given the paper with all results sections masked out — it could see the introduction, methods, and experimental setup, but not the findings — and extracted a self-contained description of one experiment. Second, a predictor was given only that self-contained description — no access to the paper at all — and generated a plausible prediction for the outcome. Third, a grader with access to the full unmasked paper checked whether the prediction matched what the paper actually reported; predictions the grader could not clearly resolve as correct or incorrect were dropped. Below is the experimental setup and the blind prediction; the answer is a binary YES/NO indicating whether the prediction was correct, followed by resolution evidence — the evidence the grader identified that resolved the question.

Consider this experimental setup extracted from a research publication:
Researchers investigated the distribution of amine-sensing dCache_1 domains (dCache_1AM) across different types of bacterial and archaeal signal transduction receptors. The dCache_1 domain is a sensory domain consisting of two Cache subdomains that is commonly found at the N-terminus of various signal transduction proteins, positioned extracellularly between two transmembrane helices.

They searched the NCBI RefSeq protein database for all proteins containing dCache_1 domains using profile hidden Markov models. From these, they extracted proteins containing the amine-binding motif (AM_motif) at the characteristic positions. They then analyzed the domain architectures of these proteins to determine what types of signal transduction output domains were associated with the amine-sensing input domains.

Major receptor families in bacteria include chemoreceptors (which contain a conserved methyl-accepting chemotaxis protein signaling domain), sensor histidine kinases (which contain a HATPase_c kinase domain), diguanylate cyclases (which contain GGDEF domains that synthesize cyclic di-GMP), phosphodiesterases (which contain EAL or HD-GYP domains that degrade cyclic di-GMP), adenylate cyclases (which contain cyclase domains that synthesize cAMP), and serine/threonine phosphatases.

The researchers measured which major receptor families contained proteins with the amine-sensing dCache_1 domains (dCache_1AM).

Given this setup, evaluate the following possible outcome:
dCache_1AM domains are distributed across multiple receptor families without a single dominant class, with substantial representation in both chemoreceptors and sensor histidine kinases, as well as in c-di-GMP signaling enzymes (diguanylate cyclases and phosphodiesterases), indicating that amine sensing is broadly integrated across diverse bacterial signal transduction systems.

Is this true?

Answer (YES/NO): NO